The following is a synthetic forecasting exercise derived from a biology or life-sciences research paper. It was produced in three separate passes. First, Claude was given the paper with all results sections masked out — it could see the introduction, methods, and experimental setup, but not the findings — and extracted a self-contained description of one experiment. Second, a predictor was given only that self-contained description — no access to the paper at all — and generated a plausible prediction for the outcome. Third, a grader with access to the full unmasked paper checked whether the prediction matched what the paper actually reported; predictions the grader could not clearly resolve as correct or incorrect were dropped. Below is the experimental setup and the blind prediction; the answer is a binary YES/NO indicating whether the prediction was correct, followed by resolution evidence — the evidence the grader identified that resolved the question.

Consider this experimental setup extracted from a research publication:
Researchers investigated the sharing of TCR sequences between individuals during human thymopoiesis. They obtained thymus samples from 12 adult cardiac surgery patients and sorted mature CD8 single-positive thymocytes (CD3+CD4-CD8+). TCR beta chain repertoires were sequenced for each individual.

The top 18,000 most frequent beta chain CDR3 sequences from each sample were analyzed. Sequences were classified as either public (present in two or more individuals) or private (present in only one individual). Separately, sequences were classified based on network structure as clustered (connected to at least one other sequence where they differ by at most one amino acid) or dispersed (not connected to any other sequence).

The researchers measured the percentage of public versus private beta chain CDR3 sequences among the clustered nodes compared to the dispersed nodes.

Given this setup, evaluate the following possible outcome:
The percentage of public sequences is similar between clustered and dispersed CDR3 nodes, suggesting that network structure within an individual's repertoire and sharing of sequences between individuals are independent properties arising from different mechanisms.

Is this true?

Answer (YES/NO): NO